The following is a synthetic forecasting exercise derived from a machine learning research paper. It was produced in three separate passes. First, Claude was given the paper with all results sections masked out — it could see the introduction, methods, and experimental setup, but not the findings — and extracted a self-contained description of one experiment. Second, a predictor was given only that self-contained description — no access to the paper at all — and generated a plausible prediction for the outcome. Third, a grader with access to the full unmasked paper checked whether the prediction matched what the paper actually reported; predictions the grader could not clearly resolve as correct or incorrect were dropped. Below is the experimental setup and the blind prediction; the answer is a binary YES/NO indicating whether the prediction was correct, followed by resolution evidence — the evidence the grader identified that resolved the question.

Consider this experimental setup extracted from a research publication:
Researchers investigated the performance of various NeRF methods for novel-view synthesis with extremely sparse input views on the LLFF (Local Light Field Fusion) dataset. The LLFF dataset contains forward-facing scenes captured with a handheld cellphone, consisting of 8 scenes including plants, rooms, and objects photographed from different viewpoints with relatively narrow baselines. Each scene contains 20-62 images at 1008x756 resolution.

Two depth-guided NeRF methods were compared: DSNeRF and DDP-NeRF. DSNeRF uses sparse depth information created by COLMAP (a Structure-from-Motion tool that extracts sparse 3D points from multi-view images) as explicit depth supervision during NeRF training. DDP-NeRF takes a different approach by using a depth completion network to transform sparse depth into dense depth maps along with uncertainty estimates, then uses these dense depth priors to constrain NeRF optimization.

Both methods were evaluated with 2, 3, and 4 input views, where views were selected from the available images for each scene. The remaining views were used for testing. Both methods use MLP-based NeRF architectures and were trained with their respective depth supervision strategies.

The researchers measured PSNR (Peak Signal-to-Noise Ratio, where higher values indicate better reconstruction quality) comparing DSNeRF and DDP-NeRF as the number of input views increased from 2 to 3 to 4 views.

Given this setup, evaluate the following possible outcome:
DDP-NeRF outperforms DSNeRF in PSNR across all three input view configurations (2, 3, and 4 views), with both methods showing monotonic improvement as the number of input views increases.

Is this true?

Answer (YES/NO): NO